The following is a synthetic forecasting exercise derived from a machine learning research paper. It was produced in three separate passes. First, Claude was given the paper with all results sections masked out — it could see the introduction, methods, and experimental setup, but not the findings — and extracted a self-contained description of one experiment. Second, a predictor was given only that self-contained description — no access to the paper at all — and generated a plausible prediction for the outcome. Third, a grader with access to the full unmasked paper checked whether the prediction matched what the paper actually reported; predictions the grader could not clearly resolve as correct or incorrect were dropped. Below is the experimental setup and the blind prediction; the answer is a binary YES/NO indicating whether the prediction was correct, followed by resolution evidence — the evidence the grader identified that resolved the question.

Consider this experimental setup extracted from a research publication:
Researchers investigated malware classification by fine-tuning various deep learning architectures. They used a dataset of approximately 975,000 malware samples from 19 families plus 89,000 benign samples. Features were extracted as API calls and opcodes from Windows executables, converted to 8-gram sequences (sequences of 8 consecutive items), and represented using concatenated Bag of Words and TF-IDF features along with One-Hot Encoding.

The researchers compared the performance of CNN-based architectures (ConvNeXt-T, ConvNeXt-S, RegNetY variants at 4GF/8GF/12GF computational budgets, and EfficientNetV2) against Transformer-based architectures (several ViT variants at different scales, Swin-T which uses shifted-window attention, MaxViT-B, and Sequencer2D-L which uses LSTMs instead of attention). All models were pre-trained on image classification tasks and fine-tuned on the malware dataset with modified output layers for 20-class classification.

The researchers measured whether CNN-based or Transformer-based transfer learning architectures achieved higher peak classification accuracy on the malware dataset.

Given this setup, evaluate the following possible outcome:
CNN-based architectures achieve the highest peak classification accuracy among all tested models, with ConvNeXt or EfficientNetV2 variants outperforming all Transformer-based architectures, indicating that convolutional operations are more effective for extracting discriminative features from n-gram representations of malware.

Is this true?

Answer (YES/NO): NO